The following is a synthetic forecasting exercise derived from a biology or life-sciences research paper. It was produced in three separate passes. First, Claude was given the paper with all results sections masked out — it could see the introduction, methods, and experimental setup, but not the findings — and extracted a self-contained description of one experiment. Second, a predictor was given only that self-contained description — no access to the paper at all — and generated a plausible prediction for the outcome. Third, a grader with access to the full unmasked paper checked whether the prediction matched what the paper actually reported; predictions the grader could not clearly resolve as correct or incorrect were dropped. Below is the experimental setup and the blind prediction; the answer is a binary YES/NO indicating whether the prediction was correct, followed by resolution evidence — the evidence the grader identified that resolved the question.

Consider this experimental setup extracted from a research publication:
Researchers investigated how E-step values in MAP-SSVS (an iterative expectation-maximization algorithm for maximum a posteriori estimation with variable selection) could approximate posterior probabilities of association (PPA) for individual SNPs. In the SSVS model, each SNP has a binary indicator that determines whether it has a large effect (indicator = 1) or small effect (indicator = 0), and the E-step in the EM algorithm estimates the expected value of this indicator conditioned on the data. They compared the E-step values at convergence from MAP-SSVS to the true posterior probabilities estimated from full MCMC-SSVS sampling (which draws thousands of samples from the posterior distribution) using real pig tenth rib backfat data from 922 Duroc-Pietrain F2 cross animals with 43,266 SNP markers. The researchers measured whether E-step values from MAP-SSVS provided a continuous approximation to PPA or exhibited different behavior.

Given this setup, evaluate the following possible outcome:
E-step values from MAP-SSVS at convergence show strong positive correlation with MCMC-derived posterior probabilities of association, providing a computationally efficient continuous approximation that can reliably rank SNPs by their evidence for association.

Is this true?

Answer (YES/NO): NO